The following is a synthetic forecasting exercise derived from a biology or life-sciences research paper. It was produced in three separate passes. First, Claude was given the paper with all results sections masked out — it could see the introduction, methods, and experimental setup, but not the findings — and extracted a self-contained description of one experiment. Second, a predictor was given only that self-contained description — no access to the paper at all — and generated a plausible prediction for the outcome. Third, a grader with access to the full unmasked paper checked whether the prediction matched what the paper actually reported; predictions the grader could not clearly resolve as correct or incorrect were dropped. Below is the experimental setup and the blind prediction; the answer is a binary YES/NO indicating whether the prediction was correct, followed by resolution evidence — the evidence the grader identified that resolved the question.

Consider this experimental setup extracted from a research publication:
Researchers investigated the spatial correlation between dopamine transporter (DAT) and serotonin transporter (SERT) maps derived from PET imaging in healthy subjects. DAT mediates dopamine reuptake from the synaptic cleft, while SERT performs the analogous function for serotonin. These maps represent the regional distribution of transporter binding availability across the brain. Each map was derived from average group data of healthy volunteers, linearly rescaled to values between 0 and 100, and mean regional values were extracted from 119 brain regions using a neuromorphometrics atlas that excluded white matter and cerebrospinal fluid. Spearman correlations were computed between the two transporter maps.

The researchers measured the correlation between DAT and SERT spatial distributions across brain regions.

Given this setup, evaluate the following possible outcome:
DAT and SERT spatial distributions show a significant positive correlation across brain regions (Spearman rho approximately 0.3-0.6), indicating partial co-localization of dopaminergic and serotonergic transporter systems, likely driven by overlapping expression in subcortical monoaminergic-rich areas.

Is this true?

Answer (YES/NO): NO